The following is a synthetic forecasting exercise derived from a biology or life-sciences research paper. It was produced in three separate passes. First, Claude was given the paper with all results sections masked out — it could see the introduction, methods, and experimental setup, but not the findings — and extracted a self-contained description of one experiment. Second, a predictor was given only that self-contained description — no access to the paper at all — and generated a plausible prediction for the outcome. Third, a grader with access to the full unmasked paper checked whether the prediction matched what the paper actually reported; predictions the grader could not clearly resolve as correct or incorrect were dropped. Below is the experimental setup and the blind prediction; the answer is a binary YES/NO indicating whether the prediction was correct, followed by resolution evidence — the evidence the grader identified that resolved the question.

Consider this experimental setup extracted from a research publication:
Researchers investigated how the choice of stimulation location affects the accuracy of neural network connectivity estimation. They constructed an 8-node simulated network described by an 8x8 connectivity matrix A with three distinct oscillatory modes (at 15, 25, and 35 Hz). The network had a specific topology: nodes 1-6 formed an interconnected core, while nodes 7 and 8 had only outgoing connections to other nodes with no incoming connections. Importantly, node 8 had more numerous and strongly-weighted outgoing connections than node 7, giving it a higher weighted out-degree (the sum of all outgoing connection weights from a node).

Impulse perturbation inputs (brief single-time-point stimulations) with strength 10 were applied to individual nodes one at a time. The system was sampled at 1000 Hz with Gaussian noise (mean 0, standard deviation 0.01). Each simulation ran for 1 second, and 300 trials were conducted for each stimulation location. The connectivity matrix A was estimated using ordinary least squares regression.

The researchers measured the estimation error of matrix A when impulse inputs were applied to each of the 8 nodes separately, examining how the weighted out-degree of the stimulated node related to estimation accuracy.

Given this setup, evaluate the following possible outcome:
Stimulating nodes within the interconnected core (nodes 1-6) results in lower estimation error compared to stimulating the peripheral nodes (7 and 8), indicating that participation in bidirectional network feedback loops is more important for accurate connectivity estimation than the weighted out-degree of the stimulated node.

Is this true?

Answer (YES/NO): NO